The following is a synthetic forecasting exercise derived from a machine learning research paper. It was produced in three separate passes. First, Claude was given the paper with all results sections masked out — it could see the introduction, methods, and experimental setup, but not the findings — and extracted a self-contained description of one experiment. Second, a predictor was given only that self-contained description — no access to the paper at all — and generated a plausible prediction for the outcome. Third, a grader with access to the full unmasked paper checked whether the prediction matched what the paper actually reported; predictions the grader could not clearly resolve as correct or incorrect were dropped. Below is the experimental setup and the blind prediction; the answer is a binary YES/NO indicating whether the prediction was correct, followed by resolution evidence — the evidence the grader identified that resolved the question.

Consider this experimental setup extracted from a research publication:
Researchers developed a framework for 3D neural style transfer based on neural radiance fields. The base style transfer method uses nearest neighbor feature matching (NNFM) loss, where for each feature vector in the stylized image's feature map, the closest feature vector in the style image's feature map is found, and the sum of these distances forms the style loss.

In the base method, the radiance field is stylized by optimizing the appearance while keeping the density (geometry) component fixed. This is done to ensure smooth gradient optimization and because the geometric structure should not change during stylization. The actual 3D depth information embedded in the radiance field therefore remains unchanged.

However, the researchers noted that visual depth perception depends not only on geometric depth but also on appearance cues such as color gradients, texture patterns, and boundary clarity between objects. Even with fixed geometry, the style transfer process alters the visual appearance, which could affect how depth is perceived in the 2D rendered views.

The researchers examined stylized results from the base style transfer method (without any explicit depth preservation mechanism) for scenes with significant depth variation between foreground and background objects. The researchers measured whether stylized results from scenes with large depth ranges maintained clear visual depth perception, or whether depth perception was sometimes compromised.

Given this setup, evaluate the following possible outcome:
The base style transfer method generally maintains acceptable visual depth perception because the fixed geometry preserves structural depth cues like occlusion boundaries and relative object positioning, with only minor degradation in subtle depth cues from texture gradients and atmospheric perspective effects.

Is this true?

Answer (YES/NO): NO